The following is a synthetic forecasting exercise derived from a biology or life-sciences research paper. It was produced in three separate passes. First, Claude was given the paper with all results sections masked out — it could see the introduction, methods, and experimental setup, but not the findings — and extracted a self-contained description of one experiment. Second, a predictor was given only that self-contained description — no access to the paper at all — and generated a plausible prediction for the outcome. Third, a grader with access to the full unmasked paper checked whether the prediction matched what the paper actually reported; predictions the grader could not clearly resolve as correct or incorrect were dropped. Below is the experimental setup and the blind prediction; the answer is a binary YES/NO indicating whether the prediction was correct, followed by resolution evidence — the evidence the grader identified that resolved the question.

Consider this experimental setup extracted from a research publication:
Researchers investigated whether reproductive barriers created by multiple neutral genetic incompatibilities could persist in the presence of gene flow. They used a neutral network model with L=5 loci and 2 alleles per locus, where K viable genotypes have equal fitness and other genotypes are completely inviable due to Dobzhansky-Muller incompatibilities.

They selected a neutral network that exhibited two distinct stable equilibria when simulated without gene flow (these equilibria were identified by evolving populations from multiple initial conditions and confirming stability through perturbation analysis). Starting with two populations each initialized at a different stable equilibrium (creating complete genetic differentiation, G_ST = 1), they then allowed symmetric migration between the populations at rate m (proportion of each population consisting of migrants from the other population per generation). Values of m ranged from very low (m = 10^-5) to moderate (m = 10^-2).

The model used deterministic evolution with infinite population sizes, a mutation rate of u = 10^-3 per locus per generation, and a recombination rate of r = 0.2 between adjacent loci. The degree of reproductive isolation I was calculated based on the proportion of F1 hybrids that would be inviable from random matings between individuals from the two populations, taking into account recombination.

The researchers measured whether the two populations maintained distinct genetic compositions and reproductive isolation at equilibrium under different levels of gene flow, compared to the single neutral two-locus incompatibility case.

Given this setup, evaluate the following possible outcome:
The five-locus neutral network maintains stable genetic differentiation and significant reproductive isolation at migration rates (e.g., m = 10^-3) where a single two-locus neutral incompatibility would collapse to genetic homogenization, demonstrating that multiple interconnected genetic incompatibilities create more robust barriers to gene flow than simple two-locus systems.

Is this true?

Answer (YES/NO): YES